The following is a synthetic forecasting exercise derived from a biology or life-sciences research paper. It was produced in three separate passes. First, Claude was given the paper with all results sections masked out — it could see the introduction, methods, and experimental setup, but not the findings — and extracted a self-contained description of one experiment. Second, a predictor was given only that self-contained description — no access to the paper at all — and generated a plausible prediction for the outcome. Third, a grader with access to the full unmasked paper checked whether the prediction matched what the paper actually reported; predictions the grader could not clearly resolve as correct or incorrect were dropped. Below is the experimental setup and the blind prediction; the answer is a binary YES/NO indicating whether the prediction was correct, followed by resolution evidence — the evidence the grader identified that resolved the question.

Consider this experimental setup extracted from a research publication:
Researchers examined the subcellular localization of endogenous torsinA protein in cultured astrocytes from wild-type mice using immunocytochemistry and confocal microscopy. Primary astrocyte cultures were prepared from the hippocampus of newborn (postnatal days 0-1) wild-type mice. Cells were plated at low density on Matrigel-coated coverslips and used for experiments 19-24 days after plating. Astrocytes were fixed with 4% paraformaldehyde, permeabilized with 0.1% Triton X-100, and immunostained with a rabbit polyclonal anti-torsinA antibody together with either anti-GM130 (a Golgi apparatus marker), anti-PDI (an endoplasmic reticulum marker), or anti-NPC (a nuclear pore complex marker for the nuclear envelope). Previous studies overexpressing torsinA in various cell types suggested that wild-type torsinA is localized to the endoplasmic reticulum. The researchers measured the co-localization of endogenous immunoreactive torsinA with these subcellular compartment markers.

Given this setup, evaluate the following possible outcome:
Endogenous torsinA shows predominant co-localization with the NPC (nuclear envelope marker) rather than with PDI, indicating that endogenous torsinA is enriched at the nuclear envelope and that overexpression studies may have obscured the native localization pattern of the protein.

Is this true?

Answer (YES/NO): NO